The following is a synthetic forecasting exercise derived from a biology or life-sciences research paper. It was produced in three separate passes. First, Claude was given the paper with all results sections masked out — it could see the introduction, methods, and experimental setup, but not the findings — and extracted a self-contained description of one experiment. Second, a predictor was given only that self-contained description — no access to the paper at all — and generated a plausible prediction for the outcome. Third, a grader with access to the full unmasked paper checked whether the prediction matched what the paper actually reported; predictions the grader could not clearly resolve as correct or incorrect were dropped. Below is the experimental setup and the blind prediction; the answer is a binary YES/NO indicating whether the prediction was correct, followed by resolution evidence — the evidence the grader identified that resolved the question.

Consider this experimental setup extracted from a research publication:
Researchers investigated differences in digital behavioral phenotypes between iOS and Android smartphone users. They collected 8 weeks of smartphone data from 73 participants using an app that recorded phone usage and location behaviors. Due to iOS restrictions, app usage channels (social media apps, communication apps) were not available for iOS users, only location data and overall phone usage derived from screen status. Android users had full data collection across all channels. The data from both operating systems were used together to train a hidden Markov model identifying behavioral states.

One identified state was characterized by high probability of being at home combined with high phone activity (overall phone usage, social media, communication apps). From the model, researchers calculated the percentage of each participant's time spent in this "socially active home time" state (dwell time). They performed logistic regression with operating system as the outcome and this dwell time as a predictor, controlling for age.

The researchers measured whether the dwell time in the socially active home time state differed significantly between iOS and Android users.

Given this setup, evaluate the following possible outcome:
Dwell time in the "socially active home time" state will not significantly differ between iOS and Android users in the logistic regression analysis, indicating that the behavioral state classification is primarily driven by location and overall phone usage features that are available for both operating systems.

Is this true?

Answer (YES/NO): NO